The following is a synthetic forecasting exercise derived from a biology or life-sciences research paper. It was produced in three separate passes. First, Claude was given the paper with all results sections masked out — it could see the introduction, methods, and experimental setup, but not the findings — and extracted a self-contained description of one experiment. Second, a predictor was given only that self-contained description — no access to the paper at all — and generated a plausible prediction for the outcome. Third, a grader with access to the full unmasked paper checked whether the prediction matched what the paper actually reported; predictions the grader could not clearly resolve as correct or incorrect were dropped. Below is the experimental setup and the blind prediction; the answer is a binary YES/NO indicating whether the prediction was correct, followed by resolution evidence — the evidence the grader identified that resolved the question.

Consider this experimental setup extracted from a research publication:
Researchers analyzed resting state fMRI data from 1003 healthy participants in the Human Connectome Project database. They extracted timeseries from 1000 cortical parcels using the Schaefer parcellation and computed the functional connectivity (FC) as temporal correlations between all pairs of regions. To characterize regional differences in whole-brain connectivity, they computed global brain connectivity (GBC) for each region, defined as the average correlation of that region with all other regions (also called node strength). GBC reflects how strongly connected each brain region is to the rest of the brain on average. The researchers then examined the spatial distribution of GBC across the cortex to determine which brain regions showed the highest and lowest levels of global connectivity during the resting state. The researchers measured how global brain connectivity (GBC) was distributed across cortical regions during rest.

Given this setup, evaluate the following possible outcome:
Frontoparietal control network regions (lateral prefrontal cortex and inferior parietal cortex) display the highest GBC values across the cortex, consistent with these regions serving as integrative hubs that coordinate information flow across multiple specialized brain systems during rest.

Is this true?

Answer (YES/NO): NO